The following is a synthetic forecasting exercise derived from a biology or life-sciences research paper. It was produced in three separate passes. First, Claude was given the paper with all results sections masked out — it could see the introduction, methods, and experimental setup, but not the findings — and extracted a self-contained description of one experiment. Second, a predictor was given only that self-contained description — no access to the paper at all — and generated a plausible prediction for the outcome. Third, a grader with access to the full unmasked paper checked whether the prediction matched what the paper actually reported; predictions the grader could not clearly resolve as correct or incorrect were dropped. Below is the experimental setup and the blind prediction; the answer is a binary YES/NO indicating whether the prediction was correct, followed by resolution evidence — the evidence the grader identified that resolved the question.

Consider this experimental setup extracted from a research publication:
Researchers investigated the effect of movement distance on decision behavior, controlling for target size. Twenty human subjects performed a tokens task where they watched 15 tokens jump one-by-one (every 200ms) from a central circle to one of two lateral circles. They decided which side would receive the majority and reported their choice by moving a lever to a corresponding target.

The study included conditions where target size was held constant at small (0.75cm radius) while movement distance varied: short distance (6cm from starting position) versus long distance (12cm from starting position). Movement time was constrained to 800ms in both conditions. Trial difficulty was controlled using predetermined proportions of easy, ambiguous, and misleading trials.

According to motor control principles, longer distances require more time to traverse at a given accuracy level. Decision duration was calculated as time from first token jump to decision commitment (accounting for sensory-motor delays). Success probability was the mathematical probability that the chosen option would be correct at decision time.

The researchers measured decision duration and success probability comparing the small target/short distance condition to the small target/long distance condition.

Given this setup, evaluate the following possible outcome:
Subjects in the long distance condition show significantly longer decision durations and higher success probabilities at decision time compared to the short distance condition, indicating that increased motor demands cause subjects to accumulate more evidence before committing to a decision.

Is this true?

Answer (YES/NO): NO